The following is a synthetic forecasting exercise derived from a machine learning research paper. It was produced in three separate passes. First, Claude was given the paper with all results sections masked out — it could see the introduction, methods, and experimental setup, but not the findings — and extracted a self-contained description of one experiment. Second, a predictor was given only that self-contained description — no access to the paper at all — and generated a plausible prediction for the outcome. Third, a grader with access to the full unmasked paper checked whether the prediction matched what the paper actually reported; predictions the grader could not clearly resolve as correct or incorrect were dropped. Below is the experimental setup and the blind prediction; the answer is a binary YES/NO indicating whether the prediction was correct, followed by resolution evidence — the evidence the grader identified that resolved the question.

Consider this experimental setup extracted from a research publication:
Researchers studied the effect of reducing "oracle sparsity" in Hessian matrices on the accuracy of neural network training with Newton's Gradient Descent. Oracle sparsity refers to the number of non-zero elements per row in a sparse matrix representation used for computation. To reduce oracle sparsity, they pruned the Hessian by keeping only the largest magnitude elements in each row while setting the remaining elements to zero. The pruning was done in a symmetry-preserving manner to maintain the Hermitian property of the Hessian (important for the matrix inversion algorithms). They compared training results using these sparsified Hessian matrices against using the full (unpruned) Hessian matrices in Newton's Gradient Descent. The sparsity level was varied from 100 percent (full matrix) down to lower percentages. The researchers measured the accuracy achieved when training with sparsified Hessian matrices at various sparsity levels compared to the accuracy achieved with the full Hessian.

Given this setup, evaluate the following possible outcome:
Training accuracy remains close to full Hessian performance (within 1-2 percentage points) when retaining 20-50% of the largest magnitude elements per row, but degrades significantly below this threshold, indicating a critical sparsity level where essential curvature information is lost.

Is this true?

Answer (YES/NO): NO